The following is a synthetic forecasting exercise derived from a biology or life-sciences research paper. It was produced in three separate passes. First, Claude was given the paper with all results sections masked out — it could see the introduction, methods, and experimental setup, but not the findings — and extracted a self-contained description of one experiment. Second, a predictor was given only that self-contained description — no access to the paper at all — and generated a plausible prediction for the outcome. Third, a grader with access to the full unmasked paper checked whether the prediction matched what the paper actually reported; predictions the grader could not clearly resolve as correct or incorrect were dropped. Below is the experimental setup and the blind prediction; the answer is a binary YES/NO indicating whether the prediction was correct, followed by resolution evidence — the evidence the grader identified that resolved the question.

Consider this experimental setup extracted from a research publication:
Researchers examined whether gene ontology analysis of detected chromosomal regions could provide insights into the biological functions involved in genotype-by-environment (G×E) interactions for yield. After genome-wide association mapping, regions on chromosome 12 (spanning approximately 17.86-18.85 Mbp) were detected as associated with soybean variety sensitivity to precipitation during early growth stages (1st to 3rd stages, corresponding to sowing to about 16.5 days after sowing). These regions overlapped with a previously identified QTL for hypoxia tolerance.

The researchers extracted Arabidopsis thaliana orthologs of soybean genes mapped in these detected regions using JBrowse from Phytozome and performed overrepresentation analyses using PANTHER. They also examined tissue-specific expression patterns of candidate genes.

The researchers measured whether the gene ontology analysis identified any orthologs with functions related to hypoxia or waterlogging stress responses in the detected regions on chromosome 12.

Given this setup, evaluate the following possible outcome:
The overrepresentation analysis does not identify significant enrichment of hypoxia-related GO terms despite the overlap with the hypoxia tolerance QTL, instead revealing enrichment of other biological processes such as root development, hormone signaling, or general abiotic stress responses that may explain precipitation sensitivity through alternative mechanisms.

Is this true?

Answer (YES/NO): NO